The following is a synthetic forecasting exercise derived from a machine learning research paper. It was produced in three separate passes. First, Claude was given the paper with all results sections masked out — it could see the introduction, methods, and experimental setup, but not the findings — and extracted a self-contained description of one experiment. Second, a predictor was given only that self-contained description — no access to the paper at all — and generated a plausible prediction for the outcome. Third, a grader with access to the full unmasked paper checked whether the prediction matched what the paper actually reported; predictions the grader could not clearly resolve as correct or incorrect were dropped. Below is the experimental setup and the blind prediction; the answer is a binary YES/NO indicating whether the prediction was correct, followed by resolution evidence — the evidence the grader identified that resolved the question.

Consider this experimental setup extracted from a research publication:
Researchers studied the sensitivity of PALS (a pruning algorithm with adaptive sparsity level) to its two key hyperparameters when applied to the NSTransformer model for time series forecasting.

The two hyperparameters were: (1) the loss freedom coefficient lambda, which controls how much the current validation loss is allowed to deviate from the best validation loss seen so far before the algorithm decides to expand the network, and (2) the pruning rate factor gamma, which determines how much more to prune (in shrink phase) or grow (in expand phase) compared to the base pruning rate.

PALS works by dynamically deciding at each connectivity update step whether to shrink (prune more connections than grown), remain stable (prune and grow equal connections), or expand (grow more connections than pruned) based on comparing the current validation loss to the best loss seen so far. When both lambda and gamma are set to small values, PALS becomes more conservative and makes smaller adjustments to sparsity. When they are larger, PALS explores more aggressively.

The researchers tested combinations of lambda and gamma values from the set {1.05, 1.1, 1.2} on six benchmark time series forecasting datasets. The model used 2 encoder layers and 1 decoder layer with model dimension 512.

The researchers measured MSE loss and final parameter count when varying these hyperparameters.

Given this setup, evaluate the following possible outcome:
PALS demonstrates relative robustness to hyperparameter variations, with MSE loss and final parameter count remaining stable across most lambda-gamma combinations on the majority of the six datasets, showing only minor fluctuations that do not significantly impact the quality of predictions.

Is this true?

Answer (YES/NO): YES